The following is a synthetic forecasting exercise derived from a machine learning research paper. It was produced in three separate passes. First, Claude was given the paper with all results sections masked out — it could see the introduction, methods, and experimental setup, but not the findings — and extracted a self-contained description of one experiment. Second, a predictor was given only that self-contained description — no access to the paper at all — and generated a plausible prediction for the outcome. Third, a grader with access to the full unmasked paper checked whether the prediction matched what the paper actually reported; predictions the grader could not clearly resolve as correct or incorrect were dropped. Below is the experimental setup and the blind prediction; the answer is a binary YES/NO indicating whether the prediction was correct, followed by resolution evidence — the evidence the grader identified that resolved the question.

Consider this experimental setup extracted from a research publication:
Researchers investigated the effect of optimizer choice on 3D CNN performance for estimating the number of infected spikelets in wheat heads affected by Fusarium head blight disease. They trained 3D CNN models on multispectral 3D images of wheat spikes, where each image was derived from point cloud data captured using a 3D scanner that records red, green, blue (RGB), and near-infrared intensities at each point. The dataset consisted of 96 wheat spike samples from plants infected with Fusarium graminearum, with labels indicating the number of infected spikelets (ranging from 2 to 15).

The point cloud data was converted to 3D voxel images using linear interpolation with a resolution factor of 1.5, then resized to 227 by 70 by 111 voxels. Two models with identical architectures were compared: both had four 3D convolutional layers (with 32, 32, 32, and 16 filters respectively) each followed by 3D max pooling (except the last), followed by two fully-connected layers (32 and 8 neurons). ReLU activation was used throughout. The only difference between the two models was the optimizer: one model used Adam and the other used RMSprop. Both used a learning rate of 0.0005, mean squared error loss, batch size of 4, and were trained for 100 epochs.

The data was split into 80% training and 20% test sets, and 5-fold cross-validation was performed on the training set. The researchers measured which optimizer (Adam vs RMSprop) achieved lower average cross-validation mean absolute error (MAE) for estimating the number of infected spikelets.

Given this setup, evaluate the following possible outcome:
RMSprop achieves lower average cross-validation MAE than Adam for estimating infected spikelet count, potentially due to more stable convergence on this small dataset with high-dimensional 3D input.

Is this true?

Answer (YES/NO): NO